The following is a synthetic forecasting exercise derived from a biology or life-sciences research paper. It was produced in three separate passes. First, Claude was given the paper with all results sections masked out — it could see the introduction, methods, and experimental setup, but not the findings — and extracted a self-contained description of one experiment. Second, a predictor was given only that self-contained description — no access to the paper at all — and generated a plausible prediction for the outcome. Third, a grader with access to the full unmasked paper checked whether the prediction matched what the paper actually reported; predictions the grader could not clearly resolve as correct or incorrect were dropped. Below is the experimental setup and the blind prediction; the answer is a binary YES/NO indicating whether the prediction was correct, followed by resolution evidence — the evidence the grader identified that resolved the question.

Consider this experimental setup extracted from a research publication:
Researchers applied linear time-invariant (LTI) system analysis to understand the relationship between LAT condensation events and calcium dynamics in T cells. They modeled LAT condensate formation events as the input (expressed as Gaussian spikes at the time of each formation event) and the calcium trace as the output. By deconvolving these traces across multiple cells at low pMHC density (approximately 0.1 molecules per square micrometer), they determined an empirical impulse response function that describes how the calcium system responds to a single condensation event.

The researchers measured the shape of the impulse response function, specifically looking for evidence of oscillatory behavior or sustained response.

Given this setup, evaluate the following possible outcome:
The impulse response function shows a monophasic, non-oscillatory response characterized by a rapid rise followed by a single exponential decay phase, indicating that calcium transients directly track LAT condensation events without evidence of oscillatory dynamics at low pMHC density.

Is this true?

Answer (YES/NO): YES